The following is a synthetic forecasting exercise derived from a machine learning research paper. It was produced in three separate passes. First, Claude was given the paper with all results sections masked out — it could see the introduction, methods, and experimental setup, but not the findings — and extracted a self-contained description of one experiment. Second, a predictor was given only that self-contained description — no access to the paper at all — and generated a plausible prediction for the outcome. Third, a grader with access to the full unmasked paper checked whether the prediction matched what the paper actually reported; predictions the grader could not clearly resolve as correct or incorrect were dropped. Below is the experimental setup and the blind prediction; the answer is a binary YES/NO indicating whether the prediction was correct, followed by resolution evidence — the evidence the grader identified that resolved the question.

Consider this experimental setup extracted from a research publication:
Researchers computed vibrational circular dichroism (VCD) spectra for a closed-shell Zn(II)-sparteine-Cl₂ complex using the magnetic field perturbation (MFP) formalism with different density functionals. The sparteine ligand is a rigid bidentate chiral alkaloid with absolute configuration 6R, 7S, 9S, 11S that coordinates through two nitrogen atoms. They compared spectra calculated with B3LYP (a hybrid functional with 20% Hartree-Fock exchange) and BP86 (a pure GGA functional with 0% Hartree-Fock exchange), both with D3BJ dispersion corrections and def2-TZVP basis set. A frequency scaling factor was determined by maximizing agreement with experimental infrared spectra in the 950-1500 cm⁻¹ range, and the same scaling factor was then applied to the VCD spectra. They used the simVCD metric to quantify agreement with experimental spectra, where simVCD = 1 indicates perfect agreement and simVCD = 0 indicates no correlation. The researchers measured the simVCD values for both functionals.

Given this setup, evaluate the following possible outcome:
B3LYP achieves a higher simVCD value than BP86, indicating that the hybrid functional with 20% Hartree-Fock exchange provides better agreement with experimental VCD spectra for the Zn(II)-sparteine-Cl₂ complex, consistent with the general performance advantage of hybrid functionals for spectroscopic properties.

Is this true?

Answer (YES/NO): NO